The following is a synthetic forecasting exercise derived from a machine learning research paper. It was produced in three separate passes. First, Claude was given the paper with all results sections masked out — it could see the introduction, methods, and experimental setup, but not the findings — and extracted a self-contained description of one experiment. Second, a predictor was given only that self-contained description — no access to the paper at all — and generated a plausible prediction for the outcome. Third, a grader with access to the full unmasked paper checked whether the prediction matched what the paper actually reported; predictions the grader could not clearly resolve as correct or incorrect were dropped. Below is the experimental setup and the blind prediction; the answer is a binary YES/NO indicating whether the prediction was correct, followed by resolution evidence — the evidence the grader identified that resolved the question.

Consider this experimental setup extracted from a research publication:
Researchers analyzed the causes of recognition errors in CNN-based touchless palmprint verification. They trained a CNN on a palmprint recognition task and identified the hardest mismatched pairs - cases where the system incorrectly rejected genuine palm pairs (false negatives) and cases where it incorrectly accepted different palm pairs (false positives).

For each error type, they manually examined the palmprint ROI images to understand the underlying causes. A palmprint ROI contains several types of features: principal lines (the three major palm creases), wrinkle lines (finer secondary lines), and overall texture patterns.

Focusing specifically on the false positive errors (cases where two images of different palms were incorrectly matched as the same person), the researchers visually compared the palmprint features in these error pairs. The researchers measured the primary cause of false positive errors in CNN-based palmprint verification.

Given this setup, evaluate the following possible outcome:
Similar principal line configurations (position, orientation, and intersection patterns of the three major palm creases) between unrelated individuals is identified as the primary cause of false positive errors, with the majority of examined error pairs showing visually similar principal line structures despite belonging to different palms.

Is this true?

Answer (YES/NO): YES